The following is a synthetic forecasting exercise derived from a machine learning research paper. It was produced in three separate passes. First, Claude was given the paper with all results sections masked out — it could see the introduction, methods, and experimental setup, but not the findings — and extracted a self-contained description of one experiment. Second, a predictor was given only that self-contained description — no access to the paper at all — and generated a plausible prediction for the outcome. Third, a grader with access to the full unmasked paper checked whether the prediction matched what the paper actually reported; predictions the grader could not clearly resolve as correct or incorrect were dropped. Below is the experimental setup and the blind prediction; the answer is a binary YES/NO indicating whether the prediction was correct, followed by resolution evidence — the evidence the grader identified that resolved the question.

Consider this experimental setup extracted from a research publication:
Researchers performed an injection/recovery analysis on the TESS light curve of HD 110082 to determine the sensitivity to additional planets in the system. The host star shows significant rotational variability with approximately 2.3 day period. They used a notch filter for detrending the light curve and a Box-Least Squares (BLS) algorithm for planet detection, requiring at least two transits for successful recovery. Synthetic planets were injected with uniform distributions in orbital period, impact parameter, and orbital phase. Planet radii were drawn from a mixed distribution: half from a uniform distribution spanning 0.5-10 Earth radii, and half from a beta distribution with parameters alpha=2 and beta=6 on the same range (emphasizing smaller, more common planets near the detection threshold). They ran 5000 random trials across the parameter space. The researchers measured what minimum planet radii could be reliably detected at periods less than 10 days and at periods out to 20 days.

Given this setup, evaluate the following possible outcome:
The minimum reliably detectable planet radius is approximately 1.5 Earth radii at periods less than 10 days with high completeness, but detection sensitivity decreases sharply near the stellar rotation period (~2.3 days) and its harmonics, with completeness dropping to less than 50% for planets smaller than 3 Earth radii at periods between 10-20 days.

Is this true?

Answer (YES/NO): NO